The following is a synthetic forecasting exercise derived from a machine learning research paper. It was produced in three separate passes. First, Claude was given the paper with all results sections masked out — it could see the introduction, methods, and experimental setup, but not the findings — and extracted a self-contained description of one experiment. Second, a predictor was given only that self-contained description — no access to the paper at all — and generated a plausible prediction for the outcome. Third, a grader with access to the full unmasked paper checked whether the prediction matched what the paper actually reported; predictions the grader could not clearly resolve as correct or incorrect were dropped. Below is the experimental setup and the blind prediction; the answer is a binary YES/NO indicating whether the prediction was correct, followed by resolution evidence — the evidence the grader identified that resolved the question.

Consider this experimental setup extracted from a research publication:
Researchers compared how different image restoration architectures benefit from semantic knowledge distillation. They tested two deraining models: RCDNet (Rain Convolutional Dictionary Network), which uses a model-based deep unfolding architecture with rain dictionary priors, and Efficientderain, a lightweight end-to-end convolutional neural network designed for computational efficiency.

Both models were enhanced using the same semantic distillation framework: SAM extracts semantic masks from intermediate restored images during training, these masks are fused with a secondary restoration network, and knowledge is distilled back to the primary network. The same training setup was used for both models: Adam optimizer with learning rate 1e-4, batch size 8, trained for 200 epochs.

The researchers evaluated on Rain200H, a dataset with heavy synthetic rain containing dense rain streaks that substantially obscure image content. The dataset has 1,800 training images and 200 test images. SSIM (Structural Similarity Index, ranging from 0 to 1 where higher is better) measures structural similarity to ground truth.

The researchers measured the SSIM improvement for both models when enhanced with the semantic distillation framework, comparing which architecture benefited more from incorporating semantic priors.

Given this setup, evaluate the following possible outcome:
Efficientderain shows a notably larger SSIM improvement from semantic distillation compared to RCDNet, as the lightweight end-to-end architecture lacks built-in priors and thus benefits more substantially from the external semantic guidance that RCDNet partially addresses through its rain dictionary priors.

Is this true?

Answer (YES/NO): YES